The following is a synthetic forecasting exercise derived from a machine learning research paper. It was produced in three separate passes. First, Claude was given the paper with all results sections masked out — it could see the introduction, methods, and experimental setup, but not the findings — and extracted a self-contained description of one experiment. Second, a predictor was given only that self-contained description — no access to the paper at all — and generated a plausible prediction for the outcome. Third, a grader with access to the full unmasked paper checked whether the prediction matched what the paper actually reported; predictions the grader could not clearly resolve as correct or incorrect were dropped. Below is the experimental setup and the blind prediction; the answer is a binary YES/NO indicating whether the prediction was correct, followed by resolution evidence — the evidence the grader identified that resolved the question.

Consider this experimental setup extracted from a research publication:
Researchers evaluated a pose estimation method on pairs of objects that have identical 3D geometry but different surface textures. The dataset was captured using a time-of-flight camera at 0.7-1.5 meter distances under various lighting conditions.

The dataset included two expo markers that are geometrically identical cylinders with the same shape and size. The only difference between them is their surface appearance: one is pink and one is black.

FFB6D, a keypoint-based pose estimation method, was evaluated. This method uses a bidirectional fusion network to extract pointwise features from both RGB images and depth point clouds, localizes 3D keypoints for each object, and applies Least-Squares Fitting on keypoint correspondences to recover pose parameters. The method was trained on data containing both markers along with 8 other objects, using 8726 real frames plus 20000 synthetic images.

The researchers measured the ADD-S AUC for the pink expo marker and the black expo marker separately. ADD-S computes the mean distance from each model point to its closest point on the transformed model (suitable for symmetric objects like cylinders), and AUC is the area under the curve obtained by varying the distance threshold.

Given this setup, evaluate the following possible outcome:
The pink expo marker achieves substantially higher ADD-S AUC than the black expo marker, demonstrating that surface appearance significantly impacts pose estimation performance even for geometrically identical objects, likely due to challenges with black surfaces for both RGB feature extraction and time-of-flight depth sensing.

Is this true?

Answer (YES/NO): YES